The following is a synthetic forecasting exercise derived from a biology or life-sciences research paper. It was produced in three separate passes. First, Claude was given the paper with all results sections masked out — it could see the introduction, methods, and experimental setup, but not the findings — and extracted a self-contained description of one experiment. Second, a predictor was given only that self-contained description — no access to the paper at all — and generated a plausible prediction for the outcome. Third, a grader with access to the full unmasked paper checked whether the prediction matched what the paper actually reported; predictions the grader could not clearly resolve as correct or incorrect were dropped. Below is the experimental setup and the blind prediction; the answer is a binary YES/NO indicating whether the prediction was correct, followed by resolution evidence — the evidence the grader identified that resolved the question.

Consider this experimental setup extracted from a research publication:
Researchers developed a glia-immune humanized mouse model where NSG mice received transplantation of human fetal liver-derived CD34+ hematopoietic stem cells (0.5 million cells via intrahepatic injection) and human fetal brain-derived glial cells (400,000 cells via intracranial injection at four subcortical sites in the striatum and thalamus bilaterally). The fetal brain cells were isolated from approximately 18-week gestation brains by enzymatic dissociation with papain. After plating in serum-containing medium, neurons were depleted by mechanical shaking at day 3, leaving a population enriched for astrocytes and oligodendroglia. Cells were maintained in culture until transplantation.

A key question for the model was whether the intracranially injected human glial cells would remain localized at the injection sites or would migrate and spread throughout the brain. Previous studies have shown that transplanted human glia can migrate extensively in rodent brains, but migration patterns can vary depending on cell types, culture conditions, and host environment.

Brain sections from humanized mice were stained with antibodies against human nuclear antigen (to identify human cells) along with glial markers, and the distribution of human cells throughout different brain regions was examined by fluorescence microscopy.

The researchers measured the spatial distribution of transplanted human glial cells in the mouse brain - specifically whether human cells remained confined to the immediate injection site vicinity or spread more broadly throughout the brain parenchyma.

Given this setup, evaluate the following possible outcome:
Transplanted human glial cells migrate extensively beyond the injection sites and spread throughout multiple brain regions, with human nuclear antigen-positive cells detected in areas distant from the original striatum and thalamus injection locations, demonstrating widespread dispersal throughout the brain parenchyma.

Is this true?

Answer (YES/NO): YES